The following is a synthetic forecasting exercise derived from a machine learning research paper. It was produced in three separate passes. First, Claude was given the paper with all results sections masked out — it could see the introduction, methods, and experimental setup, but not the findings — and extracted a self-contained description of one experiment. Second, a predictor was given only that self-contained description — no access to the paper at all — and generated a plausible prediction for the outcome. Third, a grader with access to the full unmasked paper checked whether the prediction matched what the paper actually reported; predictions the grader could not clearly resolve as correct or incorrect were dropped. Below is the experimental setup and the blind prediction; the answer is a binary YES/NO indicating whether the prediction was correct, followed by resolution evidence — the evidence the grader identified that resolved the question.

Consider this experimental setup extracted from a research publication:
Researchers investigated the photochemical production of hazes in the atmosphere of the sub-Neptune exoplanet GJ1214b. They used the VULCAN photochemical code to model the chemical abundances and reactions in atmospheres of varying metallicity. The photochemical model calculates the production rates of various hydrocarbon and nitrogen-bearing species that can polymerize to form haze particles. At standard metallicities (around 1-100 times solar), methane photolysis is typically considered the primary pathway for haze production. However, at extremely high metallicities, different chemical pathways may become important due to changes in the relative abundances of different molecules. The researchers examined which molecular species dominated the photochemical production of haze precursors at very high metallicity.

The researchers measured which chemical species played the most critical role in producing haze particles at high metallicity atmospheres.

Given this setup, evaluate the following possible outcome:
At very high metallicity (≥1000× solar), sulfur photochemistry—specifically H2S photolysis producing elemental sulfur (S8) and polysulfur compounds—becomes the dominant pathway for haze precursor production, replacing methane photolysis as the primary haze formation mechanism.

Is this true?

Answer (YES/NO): NO